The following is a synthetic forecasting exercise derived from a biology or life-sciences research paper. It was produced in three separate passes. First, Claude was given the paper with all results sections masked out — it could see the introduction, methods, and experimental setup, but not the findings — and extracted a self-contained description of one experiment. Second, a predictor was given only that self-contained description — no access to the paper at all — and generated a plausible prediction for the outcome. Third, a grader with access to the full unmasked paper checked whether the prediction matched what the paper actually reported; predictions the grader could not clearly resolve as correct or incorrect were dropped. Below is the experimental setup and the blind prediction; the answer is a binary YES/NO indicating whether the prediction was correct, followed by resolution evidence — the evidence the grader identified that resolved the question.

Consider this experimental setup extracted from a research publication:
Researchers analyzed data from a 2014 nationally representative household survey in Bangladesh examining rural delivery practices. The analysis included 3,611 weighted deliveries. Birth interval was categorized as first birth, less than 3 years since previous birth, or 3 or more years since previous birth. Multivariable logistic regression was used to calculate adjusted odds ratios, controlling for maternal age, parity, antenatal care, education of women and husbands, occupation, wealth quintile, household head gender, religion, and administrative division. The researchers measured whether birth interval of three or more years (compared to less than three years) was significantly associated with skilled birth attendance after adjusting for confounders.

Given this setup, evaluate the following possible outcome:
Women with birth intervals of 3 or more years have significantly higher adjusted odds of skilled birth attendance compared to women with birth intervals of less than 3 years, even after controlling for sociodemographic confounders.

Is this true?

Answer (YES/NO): NO